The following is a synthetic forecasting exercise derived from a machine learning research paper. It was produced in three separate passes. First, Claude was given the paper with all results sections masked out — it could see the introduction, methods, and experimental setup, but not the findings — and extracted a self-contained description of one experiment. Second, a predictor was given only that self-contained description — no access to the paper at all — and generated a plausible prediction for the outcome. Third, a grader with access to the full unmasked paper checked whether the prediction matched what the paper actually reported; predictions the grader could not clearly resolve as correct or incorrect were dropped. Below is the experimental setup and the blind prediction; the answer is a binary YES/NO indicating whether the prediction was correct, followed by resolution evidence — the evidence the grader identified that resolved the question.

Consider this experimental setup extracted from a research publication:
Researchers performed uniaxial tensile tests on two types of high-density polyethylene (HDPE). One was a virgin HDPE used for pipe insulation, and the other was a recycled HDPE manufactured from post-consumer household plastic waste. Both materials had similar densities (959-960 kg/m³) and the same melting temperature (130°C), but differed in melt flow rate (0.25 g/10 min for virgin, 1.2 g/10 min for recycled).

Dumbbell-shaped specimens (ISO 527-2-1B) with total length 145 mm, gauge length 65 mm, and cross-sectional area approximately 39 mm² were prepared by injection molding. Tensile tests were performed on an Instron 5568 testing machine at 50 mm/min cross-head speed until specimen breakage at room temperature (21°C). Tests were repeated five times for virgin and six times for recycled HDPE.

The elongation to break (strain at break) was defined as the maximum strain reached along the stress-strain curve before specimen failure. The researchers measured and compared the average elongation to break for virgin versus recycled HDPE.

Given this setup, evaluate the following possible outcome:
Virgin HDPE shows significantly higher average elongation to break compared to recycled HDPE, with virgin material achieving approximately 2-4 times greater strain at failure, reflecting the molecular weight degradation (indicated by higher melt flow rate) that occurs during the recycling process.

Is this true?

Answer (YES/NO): NO